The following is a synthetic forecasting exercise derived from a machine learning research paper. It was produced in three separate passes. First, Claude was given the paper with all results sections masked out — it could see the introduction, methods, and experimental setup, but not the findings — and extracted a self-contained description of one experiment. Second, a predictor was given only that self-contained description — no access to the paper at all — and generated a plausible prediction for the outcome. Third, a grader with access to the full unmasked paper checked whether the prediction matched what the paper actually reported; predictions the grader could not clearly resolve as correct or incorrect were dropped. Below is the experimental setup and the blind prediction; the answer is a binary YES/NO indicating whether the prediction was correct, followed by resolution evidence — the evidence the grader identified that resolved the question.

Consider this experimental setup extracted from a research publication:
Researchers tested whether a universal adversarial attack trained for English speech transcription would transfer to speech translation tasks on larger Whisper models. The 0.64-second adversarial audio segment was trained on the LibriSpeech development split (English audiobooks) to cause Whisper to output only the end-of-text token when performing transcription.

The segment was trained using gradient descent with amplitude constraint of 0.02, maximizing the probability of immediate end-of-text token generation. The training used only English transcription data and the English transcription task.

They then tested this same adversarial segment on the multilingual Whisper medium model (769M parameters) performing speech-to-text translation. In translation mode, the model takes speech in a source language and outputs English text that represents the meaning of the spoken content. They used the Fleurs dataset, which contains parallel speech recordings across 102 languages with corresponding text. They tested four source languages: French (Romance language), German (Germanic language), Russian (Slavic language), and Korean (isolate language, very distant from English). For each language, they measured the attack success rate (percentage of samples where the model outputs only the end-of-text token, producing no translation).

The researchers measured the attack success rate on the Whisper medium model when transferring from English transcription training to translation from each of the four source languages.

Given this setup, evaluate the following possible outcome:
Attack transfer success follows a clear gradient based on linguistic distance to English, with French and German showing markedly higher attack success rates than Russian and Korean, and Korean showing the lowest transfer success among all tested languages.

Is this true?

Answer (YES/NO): NO